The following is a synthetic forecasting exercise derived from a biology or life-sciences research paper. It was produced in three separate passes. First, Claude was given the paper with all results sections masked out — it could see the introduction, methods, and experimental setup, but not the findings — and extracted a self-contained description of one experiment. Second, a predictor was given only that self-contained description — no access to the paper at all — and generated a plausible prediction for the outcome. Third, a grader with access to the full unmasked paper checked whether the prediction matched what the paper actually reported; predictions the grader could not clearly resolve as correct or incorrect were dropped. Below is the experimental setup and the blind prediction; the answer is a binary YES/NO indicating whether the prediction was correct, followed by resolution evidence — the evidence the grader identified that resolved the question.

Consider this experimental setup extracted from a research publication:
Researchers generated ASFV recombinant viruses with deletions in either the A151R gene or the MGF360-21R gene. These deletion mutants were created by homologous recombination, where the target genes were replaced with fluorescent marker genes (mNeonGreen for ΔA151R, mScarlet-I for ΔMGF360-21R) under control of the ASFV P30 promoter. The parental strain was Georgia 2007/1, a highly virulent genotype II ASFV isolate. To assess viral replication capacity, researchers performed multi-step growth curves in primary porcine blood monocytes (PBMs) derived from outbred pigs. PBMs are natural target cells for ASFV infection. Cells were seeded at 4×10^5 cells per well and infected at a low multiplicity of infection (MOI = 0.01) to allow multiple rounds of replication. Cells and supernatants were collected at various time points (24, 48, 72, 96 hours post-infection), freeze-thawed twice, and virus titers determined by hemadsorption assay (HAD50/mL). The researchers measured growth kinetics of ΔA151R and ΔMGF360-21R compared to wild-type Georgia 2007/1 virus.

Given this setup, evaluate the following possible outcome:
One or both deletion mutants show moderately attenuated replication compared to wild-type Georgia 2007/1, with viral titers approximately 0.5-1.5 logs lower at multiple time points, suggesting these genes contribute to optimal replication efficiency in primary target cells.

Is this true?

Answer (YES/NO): YES